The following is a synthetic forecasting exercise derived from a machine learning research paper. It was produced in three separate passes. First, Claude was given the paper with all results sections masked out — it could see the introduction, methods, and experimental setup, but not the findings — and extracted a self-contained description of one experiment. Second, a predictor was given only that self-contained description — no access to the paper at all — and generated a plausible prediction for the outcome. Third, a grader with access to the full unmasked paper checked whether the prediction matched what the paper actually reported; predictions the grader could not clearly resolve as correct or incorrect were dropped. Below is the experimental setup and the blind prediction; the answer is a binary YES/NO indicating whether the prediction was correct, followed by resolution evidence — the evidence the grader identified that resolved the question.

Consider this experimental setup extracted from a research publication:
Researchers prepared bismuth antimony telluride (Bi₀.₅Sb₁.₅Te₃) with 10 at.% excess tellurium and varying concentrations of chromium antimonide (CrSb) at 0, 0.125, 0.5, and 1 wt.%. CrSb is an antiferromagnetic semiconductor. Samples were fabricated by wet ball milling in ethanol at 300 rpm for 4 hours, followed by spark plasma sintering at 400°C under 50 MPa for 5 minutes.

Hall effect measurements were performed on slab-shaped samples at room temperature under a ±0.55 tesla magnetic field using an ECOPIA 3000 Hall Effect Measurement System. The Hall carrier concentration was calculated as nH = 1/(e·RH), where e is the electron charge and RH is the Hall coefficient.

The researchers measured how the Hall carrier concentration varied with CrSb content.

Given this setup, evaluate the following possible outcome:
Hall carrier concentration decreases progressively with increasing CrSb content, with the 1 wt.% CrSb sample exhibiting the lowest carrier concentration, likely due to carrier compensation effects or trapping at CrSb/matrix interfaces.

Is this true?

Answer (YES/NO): NO